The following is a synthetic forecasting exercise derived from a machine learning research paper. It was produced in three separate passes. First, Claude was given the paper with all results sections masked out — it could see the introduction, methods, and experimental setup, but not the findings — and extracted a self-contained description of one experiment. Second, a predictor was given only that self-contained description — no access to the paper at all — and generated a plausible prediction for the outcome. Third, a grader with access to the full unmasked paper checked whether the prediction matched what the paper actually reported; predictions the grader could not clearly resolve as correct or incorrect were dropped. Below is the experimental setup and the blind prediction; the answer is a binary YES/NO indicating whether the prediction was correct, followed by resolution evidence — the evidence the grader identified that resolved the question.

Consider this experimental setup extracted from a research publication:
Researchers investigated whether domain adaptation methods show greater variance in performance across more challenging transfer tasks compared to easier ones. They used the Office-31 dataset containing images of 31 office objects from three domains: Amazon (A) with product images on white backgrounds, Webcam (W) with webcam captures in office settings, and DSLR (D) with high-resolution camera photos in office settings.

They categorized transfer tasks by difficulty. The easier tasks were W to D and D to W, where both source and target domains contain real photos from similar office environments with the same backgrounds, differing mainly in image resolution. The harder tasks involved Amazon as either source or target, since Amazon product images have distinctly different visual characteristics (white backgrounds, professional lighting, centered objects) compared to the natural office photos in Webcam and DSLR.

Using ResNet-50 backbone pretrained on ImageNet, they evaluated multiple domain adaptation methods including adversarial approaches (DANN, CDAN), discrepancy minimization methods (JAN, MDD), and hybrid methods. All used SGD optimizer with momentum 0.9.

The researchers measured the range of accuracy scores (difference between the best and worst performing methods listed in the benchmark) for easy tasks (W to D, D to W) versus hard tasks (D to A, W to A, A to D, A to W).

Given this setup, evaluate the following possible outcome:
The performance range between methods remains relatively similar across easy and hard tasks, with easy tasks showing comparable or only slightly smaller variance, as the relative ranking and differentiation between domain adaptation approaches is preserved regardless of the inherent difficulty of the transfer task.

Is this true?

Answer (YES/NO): NO